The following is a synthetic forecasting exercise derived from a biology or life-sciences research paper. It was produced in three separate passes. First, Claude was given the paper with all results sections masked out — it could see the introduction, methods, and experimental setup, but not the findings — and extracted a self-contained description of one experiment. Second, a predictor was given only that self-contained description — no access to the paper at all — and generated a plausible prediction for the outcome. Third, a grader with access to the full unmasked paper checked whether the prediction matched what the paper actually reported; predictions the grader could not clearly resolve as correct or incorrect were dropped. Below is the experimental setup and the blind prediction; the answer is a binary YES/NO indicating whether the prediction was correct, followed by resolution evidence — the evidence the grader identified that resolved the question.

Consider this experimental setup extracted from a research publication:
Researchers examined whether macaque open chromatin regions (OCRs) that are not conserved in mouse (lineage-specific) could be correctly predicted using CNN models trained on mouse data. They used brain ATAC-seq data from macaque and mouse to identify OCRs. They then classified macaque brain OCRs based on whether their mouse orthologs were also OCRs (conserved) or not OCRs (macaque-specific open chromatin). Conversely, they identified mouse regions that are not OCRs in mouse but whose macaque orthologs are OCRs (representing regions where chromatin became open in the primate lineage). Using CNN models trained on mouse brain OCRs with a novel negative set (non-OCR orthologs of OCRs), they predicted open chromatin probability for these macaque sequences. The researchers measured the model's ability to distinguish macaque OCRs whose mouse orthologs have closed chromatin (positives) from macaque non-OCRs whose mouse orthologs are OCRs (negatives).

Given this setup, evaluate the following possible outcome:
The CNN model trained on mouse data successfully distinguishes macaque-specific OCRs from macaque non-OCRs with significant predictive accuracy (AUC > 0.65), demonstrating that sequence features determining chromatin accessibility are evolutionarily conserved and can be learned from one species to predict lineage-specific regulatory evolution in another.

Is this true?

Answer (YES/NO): YES